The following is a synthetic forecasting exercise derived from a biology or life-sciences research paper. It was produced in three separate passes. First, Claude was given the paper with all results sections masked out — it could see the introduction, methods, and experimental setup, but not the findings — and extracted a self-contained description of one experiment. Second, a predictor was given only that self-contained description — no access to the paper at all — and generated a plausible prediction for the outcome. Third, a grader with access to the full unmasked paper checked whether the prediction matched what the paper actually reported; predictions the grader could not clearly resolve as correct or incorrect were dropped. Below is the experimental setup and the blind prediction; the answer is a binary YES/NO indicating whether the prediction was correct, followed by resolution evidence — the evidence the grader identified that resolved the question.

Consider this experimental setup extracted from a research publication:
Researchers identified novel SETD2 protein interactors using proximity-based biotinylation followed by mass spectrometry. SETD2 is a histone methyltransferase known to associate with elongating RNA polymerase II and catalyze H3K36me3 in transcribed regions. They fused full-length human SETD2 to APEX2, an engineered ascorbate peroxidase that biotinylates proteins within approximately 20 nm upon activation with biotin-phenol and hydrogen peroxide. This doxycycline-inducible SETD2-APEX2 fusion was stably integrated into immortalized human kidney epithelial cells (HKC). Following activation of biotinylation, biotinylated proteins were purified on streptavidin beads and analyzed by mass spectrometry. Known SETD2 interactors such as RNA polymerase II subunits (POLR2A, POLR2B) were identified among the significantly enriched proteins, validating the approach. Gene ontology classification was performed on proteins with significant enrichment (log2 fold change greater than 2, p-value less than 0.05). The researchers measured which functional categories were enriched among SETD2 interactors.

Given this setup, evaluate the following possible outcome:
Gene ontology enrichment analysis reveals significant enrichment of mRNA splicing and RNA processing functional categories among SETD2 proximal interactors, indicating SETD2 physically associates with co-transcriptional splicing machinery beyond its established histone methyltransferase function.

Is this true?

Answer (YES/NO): YES